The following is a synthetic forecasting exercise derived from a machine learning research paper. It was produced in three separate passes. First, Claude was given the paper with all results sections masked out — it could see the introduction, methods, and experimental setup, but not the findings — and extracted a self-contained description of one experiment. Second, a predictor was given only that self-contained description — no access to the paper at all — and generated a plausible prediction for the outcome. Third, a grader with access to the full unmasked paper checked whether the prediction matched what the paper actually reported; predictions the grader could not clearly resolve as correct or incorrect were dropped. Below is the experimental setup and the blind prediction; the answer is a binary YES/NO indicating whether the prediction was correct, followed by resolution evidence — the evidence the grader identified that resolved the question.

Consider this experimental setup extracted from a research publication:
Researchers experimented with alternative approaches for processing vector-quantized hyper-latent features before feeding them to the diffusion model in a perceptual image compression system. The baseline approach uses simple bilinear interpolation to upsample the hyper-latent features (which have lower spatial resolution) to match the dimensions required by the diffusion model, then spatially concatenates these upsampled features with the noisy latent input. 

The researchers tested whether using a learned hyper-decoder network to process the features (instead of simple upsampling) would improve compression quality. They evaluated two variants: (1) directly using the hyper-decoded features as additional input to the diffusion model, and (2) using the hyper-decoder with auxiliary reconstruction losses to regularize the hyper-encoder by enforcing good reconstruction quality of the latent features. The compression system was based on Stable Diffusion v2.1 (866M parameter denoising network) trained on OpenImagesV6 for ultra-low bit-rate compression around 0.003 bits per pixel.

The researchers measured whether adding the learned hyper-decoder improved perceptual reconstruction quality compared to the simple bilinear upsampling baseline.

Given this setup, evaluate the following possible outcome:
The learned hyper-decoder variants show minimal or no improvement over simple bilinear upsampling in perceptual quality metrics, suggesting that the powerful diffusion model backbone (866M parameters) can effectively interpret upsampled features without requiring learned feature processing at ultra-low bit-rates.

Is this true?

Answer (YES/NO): YES